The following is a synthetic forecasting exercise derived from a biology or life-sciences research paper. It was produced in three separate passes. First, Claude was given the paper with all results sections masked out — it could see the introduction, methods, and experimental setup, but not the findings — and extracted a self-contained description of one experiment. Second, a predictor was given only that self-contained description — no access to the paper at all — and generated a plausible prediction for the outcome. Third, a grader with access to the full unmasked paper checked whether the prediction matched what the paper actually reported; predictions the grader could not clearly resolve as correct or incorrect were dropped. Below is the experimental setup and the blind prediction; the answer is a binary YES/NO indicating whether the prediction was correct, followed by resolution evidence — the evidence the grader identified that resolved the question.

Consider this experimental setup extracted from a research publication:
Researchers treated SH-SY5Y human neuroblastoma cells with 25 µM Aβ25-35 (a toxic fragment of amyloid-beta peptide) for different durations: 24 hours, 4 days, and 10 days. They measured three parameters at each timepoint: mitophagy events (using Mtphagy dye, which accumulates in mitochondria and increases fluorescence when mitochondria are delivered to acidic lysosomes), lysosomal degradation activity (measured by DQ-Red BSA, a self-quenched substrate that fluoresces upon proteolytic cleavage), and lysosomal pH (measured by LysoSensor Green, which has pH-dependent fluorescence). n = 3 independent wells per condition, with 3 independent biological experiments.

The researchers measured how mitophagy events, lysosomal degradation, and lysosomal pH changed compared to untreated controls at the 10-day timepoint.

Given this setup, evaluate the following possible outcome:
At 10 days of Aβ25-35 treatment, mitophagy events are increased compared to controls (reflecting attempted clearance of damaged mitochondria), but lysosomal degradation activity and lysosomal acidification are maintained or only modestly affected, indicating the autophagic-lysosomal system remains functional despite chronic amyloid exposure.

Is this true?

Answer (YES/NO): NO